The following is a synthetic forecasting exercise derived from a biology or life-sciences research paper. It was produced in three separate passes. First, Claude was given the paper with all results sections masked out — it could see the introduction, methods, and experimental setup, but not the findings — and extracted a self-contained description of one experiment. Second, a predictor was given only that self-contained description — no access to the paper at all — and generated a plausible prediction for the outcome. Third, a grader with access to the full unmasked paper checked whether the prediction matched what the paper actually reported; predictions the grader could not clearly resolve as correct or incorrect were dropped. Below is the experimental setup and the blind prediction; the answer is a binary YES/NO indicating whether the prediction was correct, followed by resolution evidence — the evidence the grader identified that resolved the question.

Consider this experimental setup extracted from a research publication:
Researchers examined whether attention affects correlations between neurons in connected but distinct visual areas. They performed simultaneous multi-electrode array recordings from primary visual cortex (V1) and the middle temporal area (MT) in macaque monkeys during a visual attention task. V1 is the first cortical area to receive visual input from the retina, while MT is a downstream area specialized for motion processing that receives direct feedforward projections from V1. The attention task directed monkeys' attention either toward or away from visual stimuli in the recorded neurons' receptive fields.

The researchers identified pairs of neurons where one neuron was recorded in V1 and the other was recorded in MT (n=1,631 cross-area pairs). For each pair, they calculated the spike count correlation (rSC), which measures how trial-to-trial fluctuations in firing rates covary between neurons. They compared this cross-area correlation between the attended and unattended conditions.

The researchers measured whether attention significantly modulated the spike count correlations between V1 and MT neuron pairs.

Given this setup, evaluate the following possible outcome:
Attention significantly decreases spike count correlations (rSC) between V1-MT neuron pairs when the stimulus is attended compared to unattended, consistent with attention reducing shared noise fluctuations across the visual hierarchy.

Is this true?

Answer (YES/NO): NO